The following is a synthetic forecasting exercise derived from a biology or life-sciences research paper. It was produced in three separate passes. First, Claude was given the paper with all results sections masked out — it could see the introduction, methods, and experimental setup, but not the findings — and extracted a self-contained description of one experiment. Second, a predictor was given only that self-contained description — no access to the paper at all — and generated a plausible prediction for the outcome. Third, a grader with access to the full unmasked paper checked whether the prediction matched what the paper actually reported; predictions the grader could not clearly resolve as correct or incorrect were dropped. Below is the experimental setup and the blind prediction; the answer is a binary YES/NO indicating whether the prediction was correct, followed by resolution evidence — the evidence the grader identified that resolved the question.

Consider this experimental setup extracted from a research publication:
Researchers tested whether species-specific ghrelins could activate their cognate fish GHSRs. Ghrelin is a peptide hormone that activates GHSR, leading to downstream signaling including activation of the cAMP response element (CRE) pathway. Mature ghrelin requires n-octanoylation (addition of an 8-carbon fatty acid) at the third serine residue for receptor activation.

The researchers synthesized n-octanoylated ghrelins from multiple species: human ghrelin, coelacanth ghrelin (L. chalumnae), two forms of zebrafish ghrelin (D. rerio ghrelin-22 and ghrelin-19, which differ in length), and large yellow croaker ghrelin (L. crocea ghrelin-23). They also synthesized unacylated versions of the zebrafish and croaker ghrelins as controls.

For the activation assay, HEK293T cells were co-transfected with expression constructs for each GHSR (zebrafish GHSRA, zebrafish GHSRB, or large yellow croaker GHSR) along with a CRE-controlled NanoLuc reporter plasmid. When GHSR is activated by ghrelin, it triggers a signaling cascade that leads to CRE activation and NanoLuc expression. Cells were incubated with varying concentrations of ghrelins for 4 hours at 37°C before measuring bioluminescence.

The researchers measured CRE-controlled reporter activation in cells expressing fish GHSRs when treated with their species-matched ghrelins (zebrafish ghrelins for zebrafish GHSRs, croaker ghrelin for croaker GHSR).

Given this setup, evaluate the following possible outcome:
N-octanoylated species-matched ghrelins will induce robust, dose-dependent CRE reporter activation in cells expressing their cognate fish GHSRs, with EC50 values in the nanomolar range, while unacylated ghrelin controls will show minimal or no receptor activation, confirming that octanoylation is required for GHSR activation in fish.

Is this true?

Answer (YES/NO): NO